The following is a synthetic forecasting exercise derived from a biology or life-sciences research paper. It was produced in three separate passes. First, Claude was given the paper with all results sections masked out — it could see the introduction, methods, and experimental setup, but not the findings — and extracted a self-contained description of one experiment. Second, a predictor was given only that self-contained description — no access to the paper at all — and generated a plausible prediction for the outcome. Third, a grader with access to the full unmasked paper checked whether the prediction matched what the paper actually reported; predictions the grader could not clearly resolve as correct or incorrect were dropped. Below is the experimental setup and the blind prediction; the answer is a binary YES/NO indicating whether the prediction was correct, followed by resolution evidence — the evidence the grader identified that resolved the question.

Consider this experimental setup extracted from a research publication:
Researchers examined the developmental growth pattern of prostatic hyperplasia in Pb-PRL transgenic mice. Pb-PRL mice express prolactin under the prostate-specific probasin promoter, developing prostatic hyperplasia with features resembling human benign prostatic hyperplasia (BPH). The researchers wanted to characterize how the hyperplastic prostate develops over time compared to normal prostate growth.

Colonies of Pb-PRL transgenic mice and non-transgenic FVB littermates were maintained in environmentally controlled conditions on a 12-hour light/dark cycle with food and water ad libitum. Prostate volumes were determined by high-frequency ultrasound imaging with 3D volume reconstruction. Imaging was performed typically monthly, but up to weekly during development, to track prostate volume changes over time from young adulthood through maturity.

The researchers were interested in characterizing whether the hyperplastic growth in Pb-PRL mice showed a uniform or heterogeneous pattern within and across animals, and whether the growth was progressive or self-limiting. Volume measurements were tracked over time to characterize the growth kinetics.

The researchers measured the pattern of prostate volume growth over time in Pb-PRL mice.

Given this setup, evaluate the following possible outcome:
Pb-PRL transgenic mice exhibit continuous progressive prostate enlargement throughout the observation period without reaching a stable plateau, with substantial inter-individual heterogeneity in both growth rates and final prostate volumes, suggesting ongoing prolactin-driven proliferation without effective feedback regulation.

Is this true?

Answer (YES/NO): NO